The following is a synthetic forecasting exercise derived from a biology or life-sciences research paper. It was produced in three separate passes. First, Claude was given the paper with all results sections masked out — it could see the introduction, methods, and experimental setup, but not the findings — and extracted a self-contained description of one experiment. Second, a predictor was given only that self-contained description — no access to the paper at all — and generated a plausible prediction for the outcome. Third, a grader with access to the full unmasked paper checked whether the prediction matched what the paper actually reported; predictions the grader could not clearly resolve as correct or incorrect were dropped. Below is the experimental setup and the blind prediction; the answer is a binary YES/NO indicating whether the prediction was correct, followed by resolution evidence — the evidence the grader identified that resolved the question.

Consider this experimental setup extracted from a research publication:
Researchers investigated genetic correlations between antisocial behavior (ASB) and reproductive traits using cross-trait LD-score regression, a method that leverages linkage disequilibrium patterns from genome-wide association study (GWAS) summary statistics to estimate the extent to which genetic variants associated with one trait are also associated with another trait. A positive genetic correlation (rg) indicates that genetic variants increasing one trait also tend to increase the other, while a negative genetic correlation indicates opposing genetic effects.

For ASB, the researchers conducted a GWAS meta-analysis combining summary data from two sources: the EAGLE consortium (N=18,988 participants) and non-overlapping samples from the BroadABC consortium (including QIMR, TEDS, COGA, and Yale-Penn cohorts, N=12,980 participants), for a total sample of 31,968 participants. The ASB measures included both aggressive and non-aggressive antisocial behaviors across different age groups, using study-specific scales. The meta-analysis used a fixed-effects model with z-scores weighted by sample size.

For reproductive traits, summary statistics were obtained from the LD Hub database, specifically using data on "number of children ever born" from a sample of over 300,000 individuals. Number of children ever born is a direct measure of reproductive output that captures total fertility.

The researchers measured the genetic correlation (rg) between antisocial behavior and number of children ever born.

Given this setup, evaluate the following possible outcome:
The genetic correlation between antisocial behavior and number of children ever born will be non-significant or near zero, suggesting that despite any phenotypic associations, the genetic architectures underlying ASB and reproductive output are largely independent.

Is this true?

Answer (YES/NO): NO